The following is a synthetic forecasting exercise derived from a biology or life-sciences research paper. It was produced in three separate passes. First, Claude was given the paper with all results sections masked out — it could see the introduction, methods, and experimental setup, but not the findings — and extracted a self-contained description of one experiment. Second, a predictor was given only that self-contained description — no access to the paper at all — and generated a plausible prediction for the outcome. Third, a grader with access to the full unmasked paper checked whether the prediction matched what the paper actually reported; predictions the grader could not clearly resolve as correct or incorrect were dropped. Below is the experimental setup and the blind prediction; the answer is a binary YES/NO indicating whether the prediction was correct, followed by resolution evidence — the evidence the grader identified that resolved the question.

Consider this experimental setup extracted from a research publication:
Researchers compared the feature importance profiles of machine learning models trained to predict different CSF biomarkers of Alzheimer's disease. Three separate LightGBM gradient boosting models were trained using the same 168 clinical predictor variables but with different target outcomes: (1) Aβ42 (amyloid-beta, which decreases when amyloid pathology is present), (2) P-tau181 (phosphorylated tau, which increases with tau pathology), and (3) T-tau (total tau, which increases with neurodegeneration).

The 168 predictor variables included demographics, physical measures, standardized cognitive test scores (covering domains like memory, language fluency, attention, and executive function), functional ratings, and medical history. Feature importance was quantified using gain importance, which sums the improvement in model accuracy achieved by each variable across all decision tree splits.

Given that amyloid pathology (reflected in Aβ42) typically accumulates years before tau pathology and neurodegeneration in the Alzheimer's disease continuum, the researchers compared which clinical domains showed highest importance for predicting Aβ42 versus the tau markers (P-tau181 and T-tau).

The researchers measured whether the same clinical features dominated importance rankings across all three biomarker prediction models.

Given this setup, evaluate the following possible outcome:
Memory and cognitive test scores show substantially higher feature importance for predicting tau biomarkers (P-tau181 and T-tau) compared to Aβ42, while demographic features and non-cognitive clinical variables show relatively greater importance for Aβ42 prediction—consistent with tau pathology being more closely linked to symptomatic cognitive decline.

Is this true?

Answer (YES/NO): NO